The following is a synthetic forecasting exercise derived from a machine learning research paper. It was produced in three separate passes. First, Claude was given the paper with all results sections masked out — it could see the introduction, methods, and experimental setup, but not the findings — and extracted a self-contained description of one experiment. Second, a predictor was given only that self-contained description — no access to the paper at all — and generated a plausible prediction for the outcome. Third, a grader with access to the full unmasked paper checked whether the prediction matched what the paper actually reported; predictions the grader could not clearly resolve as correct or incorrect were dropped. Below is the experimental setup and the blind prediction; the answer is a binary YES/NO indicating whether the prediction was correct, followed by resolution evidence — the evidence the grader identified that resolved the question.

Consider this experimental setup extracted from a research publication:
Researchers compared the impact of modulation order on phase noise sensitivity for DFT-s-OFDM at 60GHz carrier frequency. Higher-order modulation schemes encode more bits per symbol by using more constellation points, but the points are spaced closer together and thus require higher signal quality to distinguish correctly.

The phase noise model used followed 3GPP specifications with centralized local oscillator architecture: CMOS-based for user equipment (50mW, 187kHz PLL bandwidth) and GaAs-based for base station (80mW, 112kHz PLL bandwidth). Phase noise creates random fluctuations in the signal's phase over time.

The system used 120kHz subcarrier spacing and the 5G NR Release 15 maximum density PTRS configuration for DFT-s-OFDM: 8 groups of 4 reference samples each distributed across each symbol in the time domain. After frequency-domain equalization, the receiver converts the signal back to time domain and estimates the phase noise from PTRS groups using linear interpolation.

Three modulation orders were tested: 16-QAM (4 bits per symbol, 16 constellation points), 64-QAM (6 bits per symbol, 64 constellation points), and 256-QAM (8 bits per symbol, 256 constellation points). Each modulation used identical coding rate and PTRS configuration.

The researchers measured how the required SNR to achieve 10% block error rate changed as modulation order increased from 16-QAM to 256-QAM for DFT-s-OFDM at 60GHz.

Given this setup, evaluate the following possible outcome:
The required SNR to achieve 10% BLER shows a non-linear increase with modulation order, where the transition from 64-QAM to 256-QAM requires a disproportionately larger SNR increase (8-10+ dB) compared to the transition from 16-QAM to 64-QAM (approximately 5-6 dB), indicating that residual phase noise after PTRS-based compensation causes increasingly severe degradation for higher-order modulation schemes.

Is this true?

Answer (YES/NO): NO